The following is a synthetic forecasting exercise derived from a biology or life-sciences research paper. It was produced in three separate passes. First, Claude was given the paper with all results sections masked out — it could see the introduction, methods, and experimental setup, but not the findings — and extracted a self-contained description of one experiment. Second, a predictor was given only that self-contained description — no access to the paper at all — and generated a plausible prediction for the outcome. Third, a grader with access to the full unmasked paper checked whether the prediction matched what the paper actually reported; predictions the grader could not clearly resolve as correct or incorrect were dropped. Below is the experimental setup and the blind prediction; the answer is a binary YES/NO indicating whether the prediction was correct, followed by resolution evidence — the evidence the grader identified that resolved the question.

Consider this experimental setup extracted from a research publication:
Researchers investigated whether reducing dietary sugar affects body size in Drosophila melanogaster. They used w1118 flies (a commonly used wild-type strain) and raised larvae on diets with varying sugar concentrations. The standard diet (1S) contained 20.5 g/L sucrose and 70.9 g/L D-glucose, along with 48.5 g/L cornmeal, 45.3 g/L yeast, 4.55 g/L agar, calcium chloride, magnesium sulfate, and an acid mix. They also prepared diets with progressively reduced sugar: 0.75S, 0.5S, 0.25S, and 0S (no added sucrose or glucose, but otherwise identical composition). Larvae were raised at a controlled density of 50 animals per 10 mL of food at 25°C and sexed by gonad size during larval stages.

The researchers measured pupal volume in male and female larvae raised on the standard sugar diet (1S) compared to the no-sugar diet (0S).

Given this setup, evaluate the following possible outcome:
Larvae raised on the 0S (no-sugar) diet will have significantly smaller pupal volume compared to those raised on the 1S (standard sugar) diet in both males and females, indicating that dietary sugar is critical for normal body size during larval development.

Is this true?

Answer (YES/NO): NO